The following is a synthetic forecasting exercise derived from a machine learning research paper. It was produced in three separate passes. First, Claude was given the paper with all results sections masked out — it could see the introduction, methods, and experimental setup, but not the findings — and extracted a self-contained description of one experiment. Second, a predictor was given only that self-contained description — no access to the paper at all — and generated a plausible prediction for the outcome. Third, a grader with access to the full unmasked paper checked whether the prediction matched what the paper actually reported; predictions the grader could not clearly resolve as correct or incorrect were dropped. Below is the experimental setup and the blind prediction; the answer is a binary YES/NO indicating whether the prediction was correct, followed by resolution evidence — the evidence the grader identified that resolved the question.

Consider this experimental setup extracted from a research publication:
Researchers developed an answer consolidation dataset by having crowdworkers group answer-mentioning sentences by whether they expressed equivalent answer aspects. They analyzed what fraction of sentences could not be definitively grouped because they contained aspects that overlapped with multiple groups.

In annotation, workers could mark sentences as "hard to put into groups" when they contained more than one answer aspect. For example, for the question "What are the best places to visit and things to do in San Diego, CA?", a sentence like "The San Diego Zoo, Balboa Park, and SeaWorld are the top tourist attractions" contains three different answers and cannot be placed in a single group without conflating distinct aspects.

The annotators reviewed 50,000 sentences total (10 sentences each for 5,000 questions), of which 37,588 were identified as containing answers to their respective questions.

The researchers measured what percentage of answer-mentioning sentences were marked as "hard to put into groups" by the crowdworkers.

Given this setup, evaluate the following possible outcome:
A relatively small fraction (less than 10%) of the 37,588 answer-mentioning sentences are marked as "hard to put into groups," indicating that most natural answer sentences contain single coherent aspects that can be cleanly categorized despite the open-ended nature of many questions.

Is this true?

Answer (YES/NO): YES